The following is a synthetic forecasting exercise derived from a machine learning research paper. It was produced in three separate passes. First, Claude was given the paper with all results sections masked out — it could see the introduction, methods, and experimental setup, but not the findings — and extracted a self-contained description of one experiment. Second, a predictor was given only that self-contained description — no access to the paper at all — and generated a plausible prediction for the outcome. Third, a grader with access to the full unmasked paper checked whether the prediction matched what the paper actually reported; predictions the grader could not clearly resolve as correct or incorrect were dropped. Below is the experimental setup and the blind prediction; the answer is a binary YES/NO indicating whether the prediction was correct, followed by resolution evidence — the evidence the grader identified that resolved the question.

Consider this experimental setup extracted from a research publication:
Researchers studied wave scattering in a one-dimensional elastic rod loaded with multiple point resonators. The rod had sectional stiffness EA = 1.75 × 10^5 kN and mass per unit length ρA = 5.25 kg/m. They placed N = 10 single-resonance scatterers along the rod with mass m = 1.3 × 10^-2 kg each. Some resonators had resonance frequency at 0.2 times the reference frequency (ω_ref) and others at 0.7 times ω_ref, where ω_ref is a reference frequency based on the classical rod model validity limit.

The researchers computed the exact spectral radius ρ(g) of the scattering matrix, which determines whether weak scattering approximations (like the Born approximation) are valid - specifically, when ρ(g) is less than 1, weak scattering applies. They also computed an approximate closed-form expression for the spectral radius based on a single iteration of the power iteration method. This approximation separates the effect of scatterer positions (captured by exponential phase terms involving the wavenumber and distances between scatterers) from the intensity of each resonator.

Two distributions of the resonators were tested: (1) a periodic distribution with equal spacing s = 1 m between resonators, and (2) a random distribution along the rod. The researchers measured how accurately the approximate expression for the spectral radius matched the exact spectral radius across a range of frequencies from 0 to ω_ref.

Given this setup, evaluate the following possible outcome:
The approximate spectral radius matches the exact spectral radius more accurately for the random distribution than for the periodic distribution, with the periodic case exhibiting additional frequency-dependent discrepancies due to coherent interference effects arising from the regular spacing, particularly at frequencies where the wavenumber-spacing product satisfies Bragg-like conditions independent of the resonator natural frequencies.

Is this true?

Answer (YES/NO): NO